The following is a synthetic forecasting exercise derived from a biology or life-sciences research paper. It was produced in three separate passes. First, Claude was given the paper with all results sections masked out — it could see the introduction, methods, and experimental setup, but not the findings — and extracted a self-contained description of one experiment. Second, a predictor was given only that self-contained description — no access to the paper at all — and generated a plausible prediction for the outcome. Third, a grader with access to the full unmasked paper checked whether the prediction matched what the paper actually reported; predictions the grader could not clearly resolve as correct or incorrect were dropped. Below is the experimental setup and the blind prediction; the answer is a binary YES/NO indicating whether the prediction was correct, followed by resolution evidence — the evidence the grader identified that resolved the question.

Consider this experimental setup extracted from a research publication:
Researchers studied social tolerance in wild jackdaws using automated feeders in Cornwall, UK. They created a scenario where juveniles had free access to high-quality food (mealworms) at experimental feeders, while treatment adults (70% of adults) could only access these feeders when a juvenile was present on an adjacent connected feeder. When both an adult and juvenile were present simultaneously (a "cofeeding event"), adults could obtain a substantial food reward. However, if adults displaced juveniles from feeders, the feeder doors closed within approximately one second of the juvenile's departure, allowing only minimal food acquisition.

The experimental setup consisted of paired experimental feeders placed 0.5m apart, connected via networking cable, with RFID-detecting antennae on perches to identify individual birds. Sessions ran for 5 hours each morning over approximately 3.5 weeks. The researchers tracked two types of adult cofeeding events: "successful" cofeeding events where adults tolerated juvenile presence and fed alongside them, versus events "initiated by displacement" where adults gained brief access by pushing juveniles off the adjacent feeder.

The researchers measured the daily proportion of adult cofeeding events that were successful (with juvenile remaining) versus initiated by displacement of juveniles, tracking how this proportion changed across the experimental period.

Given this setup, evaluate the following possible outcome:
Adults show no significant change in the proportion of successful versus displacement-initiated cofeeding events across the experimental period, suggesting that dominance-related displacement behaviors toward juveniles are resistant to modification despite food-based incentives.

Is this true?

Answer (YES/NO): NO